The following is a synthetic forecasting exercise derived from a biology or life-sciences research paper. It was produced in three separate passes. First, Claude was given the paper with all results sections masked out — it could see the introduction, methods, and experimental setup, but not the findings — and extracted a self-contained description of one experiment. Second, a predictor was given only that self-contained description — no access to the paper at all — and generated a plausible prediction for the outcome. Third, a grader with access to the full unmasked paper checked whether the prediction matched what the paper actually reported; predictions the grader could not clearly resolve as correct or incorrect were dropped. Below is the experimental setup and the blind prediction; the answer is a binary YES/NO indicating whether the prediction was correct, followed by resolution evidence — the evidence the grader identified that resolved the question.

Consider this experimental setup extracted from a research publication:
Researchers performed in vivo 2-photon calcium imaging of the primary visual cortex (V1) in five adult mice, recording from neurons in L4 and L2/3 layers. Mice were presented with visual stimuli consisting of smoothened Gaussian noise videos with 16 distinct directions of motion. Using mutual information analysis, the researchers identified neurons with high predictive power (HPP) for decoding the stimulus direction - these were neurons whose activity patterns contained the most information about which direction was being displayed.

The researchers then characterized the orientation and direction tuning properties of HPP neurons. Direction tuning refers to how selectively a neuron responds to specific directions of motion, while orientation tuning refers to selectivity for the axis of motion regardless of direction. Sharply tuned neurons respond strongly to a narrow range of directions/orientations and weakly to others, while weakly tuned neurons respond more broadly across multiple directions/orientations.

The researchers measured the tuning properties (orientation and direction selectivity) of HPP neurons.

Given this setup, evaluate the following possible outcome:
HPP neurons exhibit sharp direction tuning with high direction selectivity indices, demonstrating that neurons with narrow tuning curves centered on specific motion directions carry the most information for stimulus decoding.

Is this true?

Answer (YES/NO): NO